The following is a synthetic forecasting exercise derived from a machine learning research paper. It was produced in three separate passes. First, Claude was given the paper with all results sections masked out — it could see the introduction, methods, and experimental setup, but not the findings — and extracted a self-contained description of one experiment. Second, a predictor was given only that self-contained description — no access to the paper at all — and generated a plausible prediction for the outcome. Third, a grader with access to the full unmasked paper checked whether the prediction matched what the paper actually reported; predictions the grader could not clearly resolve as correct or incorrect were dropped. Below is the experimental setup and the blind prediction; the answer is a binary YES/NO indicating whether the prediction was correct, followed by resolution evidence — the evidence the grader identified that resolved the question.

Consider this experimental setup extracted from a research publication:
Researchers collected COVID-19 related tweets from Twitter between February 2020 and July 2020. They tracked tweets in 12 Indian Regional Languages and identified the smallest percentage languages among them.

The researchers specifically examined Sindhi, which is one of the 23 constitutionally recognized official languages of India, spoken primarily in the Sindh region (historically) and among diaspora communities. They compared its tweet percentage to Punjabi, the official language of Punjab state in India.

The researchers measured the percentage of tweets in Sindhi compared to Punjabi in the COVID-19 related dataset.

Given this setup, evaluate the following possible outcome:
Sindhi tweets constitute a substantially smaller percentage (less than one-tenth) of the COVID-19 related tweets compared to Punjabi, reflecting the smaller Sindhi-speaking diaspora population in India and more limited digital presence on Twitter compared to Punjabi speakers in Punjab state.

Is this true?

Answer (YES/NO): NO